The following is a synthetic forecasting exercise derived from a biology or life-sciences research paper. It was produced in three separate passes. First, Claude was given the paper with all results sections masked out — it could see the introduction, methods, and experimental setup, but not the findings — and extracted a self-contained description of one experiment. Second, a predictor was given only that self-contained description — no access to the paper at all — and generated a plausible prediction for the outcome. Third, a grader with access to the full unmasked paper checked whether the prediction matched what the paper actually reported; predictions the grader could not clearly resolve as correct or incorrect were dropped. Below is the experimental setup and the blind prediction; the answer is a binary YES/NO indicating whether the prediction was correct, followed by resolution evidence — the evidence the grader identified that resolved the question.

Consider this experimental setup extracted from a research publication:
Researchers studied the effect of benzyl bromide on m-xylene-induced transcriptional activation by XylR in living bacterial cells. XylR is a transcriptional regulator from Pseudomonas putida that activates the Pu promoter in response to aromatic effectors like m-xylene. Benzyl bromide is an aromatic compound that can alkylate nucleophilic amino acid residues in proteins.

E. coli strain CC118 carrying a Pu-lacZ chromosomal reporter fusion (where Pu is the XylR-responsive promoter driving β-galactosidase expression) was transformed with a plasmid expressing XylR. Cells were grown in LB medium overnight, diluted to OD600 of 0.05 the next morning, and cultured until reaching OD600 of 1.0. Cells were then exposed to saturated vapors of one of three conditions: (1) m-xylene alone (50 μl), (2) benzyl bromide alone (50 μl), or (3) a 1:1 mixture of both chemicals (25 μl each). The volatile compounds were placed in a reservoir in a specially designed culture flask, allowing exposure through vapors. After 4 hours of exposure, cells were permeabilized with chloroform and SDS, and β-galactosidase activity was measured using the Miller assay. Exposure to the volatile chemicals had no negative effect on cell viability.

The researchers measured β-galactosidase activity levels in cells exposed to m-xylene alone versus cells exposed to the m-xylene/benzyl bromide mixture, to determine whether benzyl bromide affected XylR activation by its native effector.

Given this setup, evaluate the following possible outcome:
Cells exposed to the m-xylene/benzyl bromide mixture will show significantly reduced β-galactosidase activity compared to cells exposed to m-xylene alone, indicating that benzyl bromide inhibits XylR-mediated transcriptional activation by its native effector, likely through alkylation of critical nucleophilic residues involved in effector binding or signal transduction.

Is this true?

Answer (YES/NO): NO